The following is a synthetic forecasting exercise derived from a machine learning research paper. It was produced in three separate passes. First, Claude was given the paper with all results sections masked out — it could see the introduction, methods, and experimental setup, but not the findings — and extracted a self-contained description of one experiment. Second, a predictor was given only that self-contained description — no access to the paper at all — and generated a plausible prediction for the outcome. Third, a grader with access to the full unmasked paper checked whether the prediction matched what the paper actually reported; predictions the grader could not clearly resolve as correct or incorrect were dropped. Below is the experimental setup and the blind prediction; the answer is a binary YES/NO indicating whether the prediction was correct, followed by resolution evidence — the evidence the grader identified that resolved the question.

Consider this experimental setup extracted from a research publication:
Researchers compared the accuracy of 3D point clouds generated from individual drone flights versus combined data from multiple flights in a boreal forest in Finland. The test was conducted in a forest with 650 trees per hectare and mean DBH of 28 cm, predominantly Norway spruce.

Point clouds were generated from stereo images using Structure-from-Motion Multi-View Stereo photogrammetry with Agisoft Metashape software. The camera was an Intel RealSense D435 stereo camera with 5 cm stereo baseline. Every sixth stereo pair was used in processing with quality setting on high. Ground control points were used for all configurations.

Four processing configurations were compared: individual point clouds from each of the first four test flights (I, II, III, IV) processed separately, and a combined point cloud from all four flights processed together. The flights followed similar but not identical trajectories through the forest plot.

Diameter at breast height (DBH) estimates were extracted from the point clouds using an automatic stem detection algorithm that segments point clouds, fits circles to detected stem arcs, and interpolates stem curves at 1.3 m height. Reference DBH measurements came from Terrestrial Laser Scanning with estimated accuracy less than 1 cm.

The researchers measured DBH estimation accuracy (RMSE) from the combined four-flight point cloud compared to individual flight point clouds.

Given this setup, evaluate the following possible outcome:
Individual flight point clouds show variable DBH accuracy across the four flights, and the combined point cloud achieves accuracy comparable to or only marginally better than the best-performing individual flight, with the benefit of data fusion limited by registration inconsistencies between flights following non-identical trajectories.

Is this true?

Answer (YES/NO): YES